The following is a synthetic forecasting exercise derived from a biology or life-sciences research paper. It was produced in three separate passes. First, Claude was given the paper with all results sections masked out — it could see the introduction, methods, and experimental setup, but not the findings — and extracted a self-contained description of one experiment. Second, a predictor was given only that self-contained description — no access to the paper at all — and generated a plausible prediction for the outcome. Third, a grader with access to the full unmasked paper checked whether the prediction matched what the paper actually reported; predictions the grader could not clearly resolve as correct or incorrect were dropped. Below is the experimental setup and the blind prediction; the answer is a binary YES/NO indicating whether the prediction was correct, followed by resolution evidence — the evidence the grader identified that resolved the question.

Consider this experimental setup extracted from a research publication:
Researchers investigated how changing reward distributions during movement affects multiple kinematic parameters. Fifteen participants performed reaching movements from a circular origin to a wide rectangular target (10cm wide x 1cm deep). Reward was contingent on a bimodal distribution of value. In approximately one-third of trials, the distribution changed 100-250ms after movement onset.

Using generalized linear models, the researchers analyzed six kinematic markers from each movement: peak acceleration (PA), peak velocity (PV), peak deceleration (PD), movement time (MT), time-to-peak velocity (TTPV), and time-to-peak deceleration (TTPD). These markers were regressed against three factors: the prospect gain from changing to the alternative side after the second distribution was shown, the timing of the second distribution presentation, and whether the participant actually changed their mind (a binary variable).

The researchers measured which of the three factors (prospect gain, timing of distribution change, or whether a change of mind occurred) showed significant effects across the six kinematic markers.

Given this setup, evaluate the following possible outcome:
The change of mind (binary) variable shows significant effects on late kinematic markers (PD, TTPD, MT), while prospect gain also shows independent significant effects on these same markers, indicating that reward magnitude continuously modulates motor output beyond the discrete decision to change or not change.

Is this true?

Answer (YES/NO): NO